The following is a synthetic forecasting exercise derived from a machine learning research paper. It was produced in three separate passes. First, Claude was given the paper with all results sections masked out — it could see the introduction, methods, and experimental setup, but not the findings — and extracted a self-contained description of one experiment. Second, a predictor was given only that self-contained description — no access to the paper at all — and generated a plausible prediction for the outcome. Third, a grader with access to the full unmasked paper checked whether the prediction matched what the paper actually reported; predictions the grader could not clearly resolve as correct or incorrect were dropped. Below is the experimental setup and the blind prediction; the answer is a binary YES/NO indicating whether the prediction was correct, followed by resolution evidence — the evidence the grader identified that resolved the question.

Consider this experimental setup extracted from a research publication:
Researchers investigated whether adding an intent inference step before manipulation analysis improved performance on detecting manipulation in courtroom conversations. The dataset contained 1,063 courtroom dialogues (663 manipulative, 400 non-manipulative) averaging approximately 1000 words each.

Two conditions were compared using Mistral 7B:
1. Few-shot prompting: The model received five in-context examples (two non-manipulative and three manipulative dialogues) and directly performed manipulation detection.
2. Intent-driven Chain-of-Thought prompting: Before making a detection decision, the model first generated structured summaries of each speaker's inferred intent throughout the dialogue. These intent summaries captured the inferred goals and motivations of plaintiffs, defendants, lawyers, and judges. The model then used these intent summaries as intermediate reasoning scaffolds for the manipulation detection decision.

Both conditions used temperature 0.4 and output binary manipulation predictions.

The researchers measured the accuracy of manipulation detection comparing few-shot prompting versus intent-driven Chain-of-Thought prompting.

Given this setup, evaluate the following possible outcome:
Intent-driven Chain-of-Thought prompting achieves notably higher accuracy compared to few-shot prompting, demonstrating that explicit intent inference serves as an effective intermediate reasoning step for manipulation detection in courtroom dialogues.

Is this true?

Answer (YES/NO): NO